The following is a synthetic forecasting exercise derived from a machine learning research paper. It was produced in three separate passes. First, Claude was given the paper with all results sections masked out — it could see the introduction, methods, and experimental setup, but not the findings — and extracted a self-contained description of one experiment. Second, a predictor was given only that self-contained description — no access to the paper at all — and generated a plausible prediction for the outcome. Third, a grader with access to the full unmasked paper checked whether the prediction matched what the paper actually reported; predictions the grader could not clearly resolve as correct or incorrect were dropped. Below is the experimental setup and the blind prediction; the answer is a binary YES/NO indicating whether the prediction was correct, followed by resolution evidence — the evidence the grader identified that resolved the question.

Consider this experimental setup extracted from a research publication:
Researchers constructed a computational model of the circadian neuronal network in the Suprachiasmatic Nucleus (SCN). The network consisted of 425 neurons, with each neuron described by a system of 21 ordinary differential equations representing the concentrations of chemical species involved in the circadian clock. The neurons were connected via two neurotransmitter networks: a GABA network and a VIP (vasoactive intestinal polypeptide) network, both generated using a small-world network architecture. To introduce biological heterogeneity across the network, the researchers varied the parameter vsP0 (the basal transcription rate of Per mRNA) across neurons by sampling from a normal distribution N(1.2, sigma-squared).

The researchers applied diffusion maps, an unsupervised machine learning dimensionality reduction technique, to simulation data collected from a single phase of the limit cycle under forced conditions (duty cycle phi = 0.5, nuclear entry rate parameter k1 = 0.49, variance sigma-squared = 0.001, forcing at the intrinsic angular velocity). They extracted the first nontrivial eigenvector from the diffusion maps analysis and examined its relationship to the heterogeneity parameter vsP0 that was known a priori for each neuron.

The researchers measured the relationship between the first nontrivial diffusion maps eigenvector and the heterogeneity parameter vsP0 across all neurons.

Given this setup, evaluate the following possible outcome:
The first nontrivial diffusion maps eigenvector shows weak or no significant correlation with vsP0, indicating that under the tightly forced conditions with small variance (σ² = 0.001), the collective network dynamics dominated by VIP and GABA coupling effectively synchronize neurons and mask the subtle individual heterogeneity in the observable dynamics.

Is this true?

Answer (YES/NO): NO